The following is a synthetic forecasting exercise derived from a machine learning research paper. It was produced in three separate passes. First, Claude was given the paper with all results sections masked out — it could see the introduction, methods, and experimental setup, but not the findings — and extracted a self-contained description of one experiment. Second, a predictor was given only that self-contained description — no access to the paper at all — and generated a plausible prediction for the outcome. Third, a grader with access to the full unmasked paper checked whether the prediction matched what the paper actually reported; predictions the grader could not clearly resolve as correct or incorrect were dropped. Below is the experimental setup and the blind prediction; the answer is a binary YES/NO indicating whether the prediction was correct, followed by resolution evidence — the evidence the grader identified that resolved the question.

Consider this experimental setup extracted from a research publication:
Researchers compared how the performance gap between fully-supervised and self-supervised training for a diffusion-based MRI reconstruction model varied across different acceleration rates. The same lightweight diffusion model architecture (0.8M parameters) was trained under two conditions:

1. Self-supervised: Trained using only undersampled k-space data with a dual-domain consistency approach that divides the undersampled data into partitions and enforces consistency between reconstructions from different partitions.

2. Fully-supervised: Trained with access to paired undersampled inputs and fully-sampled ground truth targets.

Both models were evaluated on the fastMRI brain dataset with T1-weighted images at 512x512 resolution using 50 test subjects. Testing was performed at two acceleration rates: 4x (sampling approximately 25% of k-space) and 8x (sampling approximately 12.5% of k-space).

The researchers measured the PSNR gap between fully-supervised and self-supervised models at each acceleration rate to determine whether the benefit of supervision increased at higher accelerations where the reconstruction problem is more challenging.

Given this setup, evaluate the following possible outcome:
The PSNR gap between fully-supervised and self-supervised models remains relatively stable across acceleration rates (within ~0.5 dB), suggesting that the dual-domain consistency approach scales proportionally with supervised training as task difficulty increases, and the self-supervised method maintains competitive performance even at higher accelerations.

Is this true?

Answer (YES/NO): YES